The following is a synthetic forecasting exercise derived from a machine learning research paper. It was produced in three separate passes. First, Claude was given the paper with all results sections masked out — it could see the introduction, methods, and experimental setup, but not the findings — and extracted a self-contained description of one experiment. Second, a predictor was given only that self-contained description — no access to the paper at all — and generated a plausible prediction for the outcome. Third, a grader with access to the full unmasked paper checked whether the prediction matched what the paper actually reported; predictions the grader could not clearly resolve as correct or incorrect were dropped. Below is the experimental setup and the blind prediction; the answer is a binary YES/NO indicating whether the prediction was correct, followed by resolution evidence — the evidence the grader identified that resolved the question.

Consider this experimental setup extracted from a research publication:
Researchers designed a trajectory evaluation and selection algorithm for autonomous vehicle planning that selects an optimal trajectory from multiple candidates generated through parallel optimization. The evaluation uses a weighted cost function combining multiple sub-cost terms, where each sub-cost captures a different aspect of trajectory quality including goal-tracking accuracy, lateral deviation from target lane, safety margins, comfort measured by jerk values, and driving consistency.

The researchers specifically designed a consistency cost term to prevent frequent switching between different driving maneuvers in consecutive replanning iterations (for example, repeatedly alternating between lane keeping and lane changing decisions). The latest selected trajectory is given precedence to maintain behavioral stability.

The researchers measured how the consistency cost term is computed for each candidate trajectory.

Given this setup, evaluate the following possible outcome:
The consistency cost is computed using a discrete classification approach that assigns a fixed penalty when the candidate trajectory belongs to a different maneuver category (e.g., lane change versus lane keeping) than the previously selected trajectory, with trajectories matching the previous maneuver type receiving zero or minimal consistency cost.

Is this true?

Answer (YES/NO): NO